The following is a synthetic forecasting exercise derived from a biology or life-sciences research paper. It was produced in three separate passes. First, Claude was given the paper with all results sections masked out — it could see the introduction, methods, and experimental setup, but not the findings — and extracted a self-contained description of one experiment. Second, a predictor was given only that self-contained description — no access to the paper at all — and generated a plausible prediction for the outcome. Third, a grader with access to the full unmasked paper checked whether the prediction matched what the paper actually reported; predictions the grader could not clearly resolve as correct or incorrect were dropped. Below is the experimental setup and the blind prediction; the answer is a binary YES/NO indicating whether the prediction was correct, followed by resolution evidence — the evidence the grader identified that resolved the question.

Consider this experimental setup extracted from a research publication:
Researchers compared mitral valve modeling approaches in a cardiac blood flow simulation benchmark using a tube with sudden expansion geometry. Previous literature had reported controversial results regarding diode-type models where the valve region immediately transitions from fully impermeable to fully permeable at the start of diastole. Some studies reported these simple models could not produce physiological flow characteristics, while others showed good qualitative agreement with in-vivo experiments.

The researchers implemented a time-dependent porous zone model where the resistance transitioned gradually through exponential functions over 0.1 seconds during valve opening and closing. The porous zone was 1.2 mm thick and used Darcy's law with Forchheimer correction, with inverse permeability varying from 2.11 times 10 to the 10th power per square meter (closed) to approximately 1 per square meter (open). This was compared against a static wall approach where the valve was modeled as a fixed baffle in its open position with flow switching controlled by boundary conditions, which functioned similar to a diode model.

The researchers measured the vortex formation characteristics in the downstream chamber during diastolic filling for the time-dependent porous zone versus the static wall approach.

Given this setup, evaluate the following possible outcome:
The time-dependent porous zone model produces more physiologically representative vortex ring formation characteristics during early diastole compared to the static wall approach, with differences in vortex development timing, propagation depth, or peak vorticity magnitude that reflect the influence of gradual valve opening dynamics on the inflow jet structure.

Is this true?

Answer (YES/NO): YES